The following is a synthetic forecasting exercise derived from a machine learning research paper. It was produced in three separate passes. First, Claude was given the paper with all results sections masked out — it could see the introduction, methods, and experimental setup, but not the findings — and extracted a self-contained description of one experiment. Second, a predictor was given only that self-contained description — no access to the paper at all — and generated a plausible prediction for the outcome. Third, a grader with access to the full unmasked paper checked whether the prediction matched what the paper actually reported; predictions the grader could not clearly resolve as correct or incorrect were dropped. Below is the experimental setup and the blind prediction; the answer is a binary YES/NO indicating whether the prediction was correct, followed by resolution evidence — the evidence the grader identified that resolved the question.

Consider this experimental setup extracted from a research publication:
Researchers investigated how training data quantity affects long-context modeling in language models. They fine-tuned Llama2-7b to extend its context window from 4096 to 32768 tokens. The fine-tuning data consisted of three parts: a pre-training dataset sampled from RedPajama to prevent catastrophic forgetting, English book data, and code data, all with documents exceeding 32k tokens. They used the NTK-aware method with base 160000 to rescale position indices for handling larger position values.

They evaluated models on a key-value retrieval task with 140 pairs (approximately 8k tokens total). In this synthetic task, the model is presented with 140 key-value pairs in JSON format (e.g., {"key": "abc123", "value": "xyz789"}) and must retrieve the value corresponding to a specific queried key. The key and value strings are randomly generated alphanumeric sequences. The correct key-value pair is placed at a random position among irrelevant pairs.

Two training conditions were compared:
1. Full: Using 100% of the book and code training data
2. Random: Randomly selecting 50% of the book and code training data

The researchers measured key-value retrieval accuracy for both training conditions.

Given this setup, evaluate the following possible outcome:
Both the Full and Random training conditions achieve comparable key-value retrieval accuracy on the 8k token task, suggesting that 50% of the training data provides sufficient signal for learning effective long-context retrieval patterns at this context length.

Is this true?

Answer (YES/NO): YES